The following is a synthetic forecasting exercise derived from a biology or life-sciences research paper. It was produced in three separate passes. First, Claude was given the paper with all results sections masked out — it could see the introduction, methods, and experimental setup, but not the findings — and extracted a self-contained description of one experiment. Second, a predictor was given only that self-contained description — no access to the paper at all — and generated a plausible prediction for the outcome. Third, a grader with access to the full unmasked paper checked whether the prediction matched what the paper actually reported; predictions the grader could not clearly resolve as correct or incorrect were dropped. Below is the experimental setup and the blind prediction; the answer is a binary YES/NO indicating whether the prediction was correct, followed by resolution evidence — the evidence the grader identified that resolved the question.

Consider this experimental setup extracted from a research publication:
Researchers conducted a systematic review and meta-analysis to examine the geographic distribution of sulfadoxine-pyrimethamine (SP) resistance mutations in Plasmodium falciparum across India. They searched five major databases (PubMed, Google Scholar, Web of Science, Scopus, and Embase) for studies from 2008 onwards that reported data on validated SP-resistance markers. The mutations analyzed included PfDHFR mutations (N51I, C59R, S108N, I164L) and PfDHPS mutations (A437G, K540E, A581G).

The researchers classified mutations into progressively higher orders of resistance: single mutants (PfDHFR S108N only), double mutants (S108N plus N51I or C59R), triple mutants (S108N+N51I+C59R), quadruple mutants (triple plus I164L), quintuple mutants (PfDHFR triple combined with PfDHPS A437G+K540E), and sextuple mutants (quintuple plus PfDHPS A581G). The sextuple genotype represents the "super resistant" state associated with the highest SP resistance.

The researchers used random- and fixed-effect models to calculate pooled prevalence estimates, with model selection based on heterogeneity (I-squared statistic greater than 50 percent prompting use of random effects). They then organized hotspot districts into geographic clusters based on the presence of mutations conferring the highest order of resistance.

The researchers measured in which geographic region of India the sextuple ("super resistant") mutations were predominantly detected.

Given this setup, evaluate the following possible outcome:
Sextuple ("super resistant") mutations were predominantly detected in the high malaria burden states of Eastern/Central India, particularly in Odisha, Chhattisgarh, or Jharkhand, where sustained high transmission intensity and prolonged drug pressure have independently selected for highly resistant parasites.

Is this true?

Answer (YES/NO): NO